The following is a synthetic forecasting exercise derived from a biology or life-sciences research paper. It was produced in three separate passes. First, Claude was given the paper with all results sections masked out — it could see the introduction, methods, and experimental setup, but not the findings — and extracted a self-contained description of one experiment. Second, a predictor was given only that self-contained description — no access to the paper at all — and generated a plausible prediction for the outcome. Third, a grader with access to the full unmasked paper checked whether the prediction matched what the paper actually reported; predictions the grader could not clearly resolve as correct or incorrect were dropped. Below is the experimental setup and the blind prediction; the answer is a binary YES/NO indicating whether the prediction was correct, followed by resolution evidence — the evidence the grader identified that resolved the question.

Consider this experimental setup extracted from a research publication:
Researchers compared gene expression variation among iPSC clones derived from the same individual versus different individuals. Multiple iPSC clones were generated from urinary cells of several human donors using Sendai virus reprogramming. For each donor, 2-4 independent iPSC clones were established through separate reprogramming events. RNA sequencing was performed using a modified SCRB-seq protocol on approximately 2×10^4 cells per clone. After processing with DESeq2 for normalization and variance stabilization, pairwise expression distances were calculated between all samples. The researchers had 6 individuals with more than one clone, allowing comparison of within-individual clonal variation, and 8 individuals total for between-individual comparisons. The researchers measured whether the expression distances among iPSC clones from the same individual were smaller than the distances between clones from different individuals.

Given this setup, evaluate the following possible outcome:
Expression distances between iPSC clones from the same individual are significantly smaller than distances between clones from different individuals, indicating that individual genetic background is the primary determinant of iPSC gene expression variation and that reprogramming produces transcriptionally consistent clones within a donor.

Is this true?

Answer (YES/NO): NO